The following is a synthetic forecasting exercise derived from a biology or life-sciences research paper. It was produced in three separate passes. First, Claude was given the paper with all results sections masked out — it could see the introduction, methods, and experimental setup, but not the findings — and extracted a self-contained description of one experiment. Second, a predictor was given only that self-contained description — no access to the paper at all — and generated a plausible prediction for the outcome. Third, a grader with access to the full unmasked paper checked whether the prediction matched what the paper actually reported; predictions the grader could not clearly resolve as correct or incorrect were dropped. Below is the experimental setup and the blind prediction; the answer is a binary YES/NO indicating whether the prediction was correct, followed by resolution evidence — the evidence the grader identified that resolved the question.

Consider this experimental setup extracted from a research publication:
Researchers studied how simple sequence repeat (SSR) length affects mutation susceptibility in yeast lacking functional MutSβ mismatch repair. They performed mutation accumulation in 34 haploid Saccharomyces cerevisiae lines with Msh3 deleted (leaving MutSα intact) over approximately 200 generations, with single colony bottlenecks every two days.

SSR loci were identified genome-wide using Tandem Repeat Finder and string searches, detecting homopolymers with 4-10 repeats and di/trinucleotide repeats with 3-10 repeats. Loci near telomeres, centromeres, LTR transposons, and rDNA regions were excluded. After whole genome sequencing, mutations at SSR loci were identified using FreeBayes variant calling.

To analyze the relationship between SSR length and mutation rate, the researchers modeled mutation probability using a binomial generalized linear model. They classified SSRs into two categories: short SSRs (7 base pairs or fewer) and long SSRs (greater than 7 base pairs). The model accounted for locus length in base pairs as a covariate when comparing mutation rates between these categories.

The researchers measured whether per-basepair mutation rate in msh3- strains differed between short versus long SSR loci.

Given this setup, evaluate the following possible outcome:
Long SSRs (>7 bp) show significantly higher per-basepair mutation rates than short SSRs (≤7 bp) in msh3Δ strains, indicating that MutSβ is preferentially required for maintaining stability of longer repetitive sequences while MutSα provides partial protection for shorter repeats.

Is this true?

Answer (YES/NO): NO